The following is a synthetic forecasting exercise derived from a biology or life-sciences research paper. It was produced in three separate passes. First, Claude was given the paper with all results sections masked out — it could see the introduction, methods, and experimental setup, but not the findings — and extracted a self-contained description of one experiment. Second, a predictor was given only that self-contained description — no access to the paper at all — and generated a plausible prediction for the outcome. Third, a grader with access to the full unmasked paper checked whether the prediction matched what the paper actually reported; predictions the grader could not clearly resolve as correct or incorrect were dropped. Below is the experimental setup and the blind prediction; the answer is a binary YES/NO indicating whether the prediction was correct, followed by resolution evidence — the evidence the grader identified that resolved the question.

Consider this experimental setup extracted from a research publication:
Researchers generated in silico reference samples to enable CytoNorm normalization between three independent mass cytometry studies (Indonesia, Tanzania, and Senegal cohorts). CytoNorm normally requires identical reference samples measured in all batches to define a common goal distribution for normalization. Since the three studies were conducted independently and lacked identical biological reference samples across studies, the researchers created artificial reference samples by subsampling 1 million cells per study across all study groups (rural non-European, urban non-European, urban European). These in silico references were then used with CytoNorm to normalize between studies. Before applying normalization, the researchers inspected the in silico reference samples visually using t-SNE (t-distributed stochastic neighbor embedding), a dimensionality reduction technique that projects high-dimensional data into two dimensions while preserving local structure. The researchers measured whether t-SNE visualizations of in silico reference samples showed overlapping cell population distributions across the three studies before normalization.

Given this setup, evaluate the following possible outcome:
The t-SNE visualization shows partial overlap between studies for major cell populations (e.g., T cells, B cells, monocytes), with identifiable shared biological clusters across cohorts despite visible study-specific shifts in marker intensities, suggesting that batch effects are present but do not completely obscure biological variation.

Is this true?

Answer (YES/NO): NO